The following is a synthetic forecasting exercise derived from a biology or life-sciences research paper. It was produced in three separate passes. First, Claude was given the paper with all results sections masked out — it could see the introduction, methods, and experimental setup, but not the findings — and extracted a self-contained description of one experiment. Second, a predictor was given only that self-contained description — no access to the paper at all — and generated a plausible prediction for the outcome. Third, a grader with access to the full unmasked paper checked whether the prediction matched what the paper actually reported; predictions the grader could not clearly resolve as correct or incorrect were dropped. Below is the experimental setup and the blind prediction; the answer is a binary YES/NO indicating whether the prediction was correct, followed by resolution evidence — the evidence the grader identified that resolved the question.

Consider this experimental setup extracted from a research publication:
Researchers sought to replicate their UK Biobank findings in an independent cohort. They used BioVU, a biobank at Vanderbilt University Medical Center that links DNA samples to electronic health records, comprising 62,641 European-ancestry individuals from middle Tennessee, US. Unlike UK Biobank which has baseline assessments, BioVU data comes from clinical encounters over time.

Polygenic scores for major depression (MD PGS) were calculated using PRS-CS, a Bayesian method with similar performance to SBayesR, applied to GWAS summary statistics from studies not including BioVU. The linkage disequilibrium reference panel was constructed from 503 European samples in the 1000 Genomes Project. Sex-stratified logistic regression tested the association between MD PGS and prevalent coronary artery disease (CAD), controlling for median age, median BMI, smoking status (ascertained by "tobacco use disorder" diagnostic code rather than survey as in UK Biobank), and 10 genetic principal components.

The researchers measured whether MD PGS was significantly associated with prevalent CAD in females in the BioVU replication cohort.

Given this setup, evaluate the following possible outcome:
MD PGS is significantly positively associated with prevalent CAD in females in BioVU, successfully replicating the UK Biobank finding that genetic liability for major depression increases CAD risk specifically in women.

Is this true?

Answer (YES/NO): YES